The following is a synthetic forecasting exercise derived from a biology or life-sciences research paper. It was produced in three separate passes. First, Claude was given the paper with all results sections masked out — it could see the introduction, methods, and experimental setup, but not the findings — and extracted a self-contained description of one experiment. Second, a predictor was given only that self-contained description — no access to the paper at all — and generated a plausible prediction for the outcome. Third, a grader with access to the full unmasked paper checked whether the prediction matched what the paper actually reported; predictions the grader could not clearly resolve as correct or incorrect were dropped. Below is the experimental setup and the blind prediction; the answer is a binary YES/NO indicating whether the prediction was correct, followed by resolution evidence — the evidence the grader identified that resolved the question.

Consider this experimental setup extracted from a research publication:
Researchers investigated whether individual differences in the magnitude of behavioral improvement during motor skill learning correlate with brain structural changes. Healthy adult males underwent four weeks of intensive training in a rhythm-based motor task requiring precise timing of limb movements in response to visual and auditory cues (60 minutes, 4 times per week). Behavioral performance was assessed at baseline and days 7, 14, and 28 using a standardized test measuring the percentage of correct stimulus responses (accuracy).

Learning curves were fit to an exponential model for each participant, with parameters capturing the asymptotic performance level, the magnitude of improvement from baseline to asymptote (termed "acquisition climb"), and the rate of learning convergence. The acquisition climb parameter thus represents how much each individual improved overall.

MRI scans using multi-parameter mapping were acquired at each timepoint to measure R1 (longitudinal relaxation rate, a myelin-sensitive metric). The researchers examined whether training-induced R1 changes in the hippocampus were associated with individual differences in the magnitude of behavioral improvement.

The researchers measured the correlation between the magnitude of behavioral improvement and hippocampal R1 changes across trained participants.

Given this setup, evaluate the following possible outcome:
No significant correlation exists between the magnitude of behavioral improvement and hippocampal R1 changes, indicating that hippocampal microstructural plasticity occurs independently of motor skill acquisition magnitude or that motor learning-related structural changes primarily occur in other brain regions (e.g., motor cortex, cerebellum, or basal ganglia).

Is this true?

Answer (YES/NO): YES